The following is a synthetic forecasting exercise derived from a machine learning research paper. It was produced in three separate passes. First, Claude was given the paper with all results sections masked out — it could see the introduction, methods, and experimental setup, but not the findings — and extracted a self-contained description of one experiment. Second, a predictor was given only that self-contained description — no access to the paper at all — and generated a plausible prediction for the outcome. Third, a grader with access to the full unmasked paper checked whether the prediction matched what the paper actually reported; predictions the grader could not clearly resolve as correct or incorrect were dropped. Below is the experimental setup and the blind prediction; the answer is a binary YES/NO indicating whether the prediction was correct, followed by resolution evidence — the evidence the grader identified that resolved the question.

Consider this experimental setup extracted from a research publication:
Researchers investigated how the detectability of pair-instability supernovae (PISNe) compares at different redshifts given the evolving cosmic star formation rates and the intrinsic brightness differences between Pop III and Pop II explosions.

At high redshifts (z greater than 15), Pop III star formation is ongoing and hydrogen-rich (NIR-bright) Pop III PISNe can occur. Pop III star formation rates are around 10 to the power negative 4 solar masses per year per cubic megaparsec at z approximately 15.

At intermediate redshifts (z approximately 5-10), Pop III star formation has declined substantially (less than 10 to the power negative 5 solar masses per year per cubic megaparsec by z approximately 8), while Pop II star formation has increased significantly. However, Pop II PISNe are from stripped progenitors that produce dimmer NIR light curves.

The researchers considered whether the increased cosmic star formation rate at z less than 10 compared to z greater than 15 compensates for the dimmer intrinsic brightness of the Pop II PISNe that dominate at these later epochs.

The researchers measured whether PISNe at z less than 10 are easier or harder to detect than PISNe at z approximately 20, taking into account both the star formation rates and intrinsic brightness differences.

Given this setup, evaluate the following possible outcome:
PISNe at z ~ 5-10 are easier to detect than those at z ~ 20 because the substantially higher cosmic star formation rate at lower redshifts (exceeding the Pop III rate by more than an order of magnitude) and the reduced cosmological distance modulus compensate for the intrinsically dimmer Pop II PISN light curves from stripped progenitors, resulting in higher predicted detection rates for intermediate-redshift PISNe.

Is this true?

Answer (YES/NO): NO